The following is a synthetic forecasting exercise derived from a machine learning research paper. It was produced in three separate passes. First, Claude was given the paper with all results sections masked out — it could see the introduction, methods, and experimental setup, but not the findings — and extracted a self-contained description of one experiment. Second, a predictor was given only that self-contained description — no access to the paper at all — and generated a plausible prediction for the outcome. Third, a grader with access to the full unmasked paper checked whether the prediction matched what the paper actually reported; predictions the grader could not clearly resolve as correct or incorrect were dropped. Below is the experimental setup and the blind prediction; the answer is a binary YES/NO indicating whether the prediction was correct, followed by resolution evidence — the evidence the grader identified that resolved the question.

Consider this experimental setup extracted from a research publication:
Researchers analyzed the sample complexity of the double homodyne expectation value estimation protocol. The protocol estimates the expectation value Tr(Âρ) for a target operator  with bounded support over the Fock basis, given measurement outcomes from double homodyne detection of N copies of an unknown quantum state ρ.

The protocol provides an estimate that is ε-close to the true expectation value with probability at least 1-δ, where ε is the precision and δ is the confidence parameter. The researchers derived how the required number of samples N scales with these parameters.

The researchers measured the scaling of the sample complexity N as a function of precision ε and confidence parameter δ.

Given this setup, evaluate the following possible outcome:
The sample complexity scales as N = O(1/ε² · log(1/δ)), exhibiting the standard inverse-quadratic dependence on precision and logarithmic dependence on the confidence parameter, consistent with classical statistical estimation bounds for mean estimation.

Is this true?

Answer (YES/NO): NO